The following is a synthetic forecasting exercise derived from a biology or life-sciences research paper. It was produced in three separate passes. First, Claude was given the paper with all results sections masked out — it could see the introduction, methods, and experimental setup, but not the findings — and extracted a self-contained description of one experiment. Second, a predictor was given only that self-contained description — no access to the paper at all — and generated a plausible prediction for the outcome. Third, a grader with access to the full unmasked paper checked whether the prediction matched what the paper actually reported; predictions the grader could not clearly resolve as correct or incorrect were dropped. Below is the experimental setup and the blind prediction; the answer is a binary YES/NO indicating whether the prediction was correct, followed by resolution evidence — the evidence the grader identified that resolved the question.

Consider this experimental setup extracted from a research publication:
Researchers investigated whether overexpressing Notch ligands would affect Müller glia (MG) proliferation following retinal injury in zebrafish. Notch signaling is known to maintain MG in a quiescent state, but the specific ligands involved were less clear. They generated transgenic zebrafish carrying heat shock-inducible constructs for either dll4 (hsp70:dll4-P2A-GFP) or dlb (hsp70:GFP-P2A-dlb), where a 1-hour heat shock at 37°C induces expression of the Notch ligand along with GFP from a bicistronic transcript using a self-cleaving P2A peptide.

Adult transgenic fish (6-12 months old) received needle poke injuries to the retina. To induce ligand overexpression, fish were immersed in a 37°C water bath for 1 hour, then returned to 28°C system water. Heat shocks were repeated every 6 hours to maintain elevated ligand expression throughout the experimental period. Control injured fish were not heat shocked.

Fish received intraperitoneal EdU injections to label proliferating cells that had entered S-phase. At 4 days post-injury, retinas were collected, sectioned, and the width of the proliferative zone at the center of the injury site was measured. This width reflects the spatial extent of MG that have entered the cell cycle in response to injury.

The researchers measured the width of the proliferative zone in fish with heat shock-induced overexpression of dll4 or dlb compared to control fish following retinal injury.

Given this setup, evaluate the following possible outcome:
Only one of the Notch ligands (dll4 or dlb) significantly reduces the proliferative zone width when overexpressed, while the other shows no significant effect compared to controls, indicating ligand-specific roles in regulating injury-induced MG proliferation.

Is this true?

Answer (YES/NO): NO